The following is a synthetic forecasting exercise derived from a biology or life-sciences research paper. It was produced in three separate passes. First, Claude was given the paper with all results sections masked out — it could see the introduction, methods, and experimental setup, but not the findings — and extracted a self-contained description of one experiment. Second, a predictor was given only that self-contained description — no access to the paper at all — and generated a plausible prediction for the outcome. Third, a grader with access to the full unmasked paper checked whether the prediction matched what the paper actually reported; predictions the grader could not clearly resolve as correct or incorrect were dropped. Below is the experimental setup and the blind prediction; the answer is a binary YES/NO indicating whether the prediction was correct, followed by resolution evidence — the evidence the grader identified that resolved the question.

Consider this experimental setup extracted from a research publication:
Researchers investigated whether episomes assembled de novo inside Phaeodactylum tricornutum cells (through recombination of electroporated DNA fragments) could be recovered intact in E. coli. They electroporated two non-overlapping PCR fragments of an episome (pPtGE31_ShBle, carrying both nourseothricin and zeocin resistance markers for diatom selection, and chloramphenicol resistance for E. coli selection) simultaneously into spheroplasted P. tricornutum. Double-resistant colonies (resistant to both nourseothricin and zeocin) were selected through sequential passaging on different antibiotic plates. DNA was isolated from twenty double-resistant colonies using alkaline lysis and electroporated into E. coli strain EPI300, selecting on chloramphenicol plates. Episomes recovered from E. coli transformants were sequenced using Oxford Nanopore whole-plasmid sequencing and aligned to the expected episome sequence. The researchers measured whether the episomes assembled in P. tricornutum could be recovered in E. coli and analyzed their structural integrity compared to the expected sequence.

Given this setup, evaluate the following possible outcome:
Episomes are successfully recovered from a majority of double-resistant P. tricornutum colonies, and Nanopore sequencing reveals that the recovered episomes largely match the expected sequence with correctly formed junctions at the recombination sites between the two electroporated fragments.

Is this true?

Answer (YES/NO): NO